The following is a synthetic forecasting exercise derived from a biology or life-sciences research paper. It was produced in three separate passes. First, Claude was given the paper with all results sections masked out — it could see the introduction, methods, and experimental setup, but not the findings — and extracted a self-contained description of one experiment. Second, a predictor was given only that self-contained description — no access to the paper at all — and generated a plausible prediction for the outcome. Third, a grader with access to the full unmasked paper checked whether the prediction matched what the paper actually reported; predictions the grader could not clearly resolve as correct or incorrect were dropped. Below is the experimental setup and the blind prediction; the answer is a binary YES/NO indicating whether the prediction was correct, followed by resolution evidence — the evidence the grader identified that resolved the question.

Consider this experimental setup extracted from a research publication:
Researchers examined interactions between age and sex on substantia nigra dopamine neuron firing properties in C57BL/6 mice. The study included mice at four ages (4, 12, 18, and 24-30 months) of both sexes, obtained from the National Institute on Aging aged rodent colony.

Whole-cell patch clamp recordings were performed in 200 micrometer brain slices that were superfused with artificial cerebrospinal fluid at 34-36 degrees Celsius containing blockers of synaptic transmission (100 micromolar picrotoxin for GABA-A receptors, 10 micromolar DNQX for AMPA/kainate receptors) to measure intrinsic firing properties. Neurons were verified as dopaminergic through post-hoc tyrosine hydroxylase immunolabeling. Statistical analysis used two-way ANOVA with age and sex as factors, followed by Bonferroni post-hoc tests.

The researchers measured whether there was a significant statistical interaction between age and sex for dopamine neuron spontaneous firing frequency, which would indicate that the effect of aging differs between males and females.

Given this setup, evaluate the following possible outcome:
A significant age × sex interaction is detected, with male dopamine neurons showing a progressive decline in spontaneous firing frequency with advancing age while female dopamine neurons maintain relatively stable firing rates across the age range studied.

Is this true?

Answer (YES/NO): YES